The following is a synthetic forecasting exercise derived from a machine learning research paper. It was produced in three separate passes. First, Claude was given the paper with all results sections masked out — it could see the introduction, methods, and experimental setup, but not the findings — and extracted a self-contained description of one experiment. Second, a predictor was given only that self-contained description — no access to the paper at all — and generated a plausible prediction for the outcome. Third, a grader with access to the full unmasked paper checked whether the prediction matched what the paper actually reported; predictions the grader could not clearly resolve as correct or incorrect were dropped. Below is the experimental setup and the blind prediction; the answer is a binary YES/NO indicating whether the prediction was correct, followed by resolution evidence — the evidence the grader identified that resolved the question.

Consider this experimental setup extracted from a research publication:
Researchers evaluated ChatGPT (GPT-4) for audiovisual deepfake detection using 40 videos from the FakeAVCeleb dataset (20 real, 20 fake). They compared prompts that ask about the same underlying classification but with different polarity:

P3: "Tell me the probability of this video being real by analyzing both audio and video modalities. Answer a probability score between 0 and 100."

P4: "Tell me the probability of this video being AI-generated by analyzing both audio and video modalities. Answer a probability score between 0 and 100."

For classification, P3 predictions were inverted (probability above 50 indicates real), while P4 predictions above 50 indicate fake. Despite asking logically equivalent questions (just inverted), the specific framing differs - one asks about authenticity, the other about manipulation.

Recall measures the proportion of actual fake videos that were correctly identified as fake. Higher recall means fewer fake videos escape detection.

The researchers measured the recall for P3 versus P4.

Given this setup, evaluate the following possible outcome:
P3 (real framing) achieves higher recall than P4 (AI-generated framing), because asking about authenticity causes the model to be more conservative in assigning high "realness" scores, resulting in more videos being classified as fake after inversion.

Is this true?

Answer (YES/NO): NO